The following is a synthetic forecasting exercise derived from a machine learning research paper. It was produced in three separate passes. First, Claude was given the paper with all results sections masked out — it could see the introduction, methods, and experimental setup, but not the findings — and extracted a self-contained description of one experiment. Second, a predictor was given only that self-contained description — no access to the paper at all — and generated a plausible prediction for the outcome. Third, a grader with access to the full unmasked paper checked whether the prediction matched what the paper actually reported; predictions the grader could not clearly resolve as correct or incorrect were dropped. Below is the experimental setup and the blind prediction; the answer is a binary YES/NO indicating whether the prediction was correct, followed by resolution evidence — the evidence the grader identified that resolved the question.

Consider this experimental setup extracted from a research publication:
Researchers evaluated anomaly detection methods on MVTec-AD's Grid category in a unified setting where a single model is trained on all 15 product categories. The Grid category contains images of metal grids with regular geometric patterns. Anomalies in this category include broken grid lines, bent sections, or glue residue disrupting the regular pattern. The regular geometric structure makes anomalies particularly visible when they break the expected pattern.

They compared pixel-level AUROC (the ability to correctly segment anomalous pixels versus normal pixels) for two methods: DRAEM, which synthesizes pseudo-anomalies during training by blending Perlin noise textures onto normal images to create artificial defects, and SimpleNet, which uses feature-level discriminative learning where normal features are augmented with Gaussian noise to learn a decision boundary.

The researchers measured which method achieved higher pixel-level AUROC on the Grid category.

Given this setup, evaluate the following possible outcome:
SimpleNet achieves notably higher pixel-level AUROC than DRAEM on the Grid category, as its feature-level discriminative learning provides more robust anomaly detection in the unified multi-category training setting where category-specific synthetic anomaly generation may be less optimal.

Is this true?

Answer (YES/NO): NO